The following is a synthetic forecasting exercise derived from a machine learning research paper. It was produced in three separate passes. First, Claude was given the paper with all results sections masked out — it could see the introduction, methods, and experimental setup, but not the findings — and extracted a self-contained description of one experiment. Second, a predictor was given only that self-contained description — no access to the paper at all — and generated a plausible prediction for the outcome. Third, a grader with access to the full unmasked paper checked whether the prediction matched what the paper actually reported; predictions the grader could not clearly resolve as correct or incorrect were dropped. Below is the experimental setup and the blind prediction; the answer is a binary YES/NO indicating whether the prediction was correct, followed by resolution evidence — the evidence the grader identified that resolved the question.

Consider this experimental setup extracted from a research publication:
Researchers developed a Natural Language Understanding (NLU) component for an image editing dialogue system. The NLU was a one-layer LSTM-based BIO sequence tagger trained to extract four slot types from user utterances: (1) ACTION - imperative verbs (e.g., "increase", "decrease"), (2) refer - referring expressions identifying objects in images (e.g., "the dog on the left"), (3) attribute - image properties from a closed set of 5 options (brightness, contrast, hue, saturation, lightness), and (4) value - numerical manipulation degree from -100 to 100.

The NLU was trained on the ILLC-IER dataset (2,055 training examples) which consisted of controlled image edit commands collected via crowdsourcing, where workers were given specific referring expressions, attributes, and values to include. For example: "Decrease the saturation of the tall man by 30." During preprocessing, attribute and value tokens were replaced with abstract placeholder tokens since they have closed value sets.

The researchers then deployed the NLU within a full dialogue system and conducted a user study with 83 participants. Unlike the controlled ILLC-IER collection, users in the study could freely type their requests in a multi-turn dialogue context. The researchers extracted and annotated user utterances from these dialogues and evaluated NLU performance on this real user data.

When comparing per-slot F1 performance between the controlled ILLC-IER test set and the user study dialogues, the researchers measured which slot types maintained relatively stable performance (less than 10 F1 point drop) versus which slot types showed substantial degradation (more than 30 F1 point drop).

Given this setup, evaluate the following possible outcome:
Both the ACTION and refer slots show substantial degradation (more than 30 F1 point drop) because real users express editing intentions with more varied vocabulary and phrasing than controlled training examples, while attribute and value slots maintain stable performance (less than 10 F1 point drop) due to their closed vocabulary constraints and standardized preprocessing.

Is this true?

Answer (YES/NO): YES